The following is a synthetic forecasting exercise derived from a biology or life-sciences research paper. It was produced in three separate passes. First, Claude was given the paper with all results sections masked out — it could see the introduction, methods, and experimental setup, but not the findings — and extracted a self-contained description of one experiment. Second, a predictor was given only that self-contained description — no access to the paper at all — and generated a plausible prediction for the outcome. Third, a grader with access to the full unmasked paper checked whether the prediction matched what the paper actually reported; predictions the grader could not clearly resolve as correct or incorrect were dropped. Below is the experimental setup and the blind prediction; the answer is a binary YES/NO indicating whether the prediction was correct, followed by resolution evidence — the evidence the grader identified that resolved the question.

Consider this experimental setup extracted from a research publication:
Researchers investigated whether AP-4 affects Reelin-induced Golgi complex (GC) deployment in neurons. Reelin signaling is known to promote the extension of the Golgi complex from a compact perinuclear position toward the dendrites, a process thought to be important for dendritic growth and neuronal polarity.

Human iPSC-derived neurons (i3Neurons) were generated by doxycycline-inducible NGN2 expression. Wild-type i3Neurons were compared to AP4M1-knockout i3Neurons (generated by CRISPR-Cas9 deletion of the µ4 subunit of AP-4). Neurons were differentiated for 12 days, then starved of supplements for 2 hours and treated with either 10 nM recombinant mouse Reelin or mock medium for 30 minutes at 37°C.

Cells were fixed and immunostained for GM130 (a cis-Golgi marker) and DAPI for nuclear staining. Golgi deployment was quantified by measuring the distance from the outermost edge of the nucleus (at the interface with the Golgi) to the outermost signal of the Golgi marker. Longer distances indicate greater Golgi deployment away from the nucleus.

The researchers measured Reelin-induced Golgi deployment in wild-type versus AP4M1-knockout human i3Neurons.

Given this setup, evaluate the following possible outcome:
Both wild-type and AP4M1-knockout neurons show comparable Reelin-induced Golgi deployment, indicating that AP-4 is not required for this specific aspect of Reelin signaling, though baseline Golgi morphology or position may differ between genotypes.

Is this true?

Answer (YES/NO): NO